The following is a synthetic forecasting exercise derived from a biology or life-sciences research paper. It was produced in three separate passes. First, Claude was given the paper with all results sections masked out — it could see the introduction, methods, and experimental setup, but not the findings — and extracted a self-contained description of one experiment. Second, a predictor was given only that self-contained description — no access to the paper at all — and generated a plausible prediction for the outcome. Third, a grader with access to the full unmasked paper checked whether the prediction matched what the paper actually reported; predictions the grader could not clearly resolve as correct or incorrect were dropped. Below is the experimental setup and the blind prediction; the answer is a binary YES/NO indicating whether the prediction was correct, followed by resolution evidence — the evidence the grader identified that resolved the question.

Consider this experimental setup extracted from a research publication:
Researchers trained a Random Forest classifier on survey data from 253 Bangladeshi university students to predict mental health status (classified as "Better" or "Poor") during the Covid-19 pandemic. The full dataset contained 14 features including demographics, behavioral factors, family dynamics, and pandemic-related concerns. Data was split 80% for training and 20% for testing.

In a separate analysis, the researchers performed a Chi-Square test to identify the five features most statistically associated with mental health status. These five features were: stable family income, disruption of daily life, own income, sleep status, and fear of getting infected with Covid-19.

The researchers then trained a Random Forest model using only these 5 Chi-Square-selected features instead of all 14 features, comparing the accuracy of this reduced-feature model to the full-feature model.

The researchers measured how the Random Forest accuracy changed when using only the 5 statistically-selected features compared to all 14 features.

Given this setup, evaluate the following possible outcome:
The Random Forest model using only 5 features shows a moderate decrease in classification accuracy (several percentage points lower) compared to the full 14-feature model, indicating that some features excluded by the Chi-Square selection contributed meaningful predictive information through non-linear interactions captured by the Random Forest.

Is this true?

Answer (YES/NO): NO